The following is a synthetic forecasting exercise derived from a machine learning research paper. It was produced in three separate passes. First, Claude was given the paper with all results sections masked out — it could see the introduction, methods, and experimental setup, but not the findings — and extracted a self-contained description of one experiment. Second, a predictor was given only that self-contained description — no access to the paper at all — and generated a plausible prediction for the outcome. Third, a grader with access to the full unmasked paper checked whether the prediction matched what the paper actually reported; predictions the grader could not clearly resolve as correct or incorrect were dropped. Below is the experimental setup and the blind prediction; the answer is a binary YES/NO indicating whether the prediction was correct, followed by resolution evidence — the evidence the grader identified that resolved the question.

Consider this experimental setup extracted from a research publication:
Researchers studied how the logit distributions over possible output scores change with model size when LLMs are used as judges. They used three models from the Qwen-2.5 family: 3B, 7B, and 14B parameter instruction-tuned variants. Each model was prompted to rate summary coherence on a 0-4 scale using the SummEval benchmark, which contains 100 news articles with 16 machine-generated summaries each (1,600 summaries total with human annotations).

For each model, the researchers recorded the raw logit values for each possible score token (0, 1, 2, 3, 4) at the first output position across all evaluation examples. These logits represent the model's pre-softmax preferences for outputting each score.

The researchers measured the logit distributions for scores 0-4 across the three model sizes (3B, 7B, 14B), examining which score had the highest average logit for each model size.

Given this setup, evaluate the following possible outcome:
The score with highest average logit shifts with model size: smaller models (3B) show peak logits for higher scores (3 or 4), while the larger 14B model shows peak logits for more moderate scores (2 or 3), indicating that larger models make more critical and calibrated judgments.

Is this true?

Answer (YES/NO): NO